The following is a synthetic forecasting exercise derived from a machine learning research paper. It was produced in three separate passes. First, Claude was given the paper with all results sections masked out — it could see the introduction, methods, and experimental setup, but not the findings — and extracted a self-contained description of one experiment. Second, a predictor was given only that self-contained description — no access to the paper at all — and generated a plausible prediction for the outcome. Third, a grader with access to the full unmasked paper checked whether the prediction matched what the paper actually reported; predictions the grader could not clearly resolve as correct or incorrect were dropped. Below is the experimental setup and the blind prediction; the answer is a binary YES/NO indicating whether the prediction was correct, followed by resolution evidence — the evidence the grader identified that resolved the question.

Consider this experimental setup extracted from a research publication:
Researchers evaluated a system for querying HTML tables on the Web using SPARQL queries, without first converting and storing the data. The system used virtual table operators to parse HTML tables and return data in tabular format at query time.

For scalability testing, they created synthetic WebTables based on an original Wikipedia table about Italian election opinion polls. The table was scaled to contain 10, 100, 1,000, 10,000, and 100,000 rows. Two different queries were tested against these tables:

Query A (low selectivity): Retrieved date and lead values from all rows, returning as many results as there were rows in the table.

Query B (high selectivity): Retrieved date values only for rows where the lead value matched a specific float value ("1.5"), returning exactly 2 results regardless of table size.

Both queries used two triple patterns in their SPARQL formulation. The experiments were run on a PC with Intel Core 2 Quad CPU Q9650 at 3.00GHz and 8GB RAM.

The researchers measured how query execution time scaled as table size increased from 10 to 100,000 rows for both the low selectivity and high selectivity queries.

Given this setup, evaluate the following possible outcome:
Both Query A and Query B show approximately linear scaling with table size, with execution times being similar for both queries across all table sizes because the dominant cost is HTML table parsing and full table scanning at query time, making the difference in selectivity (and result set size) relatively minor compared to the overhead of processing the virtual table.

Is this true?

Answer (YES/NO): NO